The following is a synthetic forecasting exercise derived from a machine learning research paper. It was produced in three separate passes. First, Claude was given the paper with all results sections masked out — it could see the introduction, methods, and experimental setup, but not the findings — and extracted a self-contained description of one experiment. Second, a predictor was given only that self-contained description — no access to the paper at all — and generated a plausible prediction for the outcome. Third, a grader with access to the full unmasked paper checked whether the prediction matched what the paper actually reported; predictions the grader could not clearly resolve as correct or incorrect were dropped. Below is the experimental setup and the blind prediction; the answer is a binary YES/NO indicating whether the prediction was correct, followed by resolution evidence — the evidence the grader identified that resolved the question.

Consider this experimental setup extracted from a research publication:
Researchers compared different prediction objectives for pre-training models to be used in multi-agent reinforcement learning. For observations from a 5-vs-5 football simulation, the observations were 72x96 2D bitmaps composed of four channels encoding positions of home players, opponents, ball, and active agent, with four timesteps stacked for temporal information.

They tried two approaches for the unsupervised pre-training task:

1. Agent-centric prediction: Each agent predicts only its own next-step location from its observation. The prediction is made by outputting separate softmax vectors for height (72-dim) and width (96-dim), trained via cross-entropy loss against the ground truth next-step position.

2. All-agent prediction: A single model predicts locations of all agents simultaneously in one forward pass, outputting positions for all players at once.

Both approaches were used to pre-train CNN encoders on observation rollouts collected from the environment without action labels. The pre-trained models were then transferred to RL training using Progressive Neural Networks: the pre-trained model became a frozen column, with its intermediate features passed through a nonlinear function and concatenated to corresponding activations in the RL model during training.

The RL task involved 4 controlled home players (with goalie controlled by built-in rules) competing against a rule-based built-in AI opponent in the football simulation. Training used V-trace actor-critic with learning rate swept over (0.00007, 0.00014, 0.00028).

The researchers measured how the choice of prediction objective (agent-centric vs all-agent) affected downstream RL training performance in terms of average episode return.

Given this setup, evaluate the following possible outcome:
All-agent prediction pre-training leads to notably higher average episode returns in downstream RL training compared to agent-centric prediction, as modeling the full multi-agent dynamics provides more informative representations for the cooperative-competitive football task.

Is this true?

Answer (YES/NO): NO